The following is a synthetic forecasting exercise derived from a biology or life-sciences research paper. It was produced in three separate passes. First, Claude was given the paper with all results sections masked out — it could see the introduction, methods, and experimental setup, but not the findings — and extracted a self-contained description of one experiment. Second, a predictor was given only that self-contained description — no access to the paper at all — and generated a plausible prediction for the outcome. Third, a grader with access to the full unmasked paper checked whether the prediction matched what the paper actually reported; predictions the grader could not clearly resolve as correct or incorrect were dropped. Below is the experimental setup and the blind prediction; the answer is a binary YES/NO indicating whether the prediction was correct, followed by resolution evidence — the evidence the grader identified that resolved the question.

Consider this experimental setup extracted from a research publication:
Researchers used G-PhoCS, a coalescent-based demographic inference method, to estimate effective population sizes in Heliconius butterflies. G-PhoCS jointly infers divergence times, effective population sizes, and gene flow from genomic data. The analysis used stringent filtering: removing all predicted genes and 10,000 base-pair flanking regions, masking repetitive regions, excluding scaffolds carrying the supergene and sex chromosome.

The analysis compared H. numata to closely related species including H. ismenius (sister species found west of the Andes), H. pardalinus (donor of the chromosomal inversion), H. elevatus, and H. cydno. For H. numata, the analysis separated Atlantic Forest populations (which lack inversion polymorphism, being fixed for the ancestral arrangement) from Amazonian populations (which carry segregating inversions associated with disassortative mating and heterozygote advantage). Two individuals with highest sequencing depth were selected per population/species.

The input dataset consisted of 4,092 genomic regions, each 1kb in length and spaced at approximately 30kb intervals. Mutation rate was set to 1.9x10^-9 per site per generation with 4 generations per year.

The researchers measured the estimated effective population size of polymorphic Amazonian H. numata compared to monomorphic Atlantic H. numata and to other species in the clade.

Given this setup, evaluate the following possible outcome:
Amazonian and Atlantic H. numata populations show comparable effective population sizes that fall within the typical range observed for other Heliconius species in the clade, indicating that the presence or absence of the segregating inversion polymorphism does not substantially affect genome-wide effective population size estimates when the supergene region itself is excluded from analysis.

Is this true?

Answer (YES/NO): NO